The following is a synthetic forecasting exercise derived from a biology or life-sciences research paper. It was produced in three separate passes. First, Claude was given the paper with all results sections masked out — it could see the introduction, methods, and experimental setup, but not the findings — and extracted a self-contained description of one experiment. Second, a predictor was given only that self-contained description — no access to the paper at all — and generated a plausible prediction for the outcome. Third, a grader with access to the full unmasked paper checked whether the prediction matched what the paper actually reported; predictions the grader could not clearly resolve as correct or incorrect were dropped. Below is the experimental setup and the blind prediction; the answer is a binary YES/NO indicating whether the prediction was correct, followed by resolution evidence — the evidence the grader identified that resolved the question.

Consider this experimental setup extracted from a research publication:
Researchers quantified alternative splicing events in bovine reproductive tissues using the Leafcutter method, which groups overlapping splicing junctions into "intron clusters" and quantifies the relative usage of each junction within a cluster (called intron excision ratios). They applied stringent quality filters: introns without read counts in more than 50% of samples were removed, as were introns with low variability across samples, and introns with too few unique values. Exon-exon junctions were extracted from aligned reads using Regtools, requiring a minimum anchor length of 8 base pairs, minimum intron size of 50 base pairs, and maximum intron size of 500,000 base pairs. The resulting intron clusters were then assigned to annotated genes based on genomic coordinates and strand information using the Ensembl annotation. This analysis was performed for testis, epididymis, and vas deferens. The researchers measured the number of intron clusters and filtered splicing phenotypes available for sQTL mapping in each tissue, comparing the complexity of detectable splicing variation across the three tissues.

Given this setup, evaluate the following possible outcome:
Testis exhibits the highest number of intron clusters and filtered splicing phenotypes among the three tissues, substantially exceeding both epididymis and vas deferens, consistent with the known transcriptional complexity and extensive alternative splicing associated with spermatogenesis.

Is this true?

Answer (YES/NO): NO